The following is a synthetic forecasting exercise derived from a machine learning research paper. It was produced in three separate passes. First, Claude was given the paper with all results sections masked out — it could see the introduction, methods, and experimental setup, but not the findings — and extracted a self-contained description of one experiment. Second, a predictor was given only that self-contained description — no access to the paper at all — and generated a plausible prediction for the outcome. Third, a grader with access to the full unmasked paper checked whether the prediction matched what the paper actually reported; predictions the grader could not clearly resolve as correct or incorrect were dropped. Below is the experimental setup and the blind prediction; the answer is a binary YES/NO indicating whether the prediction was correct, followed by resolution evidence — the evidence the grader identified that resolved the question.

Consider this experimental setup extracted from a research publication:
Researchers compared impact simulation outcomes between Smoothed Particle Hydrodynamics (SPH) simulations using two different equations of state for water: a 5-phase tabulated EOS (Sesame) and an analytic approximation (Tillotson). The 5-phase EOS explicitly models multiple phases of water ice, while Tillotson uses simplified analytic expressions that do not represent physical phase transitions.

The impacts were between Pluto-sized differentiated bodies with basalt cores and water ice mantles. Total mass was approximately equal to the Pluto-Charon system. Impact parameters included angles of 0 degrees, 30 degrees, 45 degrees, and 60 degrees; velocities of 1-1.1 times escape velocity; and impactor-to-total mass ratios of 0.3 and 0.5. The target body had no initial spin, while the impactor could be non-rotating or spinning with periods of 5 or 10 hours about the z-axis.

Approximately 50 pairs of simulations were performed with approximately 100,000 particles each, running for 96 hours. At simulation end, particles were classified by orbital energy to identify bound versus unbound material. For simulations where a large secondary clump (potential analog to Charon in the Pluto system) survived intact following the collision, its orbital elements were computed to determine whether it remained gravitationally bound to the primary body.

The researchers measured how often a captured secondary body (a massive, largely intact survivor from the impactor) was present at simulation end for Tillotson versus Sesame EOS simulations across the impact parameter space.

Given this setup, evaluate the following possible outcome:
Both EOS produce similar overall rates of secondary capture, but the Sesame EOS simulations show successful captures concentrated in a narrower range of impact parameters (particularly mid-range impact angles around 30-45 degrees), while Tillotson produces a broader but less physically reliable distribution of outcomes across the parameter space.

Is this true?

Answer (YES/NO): NO